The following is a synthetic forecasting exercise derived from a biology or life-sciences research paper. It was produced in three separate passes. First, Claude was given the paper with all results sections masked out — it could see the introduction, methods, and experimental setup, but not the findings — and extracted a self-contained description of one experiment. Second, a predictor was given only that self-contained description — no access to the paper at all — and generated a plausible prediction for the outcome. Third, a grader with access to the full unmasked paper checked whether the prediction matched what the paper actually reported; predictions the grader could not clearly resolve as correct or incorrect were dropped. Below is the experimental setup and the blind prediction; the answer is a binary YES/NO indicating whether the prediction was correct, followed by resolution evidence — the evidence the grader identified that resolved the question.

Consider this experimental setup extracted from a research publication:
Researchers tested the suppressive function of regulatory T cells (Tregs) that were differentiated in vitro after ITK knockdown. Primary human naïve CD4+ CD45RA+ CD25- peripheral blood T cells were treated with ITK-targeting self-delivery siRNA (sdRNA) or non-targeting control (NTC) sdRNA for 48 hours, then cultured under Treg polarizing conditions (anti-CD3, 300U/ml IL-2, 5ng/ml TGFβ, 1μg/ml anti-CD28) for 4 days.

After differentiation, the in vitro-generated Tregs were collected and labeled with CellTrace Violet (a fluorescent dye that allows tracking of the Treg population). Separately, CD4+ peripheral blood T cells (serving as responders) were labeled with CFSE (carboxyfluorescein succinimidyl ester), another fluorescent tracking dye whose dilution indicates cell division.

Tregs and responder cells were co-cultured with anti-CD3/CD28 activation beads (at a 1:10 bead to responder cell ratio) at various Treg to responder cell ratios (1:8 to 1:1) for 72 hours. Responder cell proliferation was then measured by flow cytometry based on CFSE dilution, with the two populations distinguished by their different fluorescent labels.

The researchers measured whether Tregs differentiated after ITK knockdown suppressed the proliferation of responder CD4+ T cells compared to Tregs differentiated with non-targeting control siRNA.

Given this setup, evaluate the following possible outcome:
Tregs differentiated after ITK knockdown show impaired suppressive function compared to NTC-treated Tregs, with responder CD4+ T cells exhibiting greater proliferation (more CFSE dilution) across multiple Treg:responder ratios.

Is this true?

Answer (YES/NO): NO